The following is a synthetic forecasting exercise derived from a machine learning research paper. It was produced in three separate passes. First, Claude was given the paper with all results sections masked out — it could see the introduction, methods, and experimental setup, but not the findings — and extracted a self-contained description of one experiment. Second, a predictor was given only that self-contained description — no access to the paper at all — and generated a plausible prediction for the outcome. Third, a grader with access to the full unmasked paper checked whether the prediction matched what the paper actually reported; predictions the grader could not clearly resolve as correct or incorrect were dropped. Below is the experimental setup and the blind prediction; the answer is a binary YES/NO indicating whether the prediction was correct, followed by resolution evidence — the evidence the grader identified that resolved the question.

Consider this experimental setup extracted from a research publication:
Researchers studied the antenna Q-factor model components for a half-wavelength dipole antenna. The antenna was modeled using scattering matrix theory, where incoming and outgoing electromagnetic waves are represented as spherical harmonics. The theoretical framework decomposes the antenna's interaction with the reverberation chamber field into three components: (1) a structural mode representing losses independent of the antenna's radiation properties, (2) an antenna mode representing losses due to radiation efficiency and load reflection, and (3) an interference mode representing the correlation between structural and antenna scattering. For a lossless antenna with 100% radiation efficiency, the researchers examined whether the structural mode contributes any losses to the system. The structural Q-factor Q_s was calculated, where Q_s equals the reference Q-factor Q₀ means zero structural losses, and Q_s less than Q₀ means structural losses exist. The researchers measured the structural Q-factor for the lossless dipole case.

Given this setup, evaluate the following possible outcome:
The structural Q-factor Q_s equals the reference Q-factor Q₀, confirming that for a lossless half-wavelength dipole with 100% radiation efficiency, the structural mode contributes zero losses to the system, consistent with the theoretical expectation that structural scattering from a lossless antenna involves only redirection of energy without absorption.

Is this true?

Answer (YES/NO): YES